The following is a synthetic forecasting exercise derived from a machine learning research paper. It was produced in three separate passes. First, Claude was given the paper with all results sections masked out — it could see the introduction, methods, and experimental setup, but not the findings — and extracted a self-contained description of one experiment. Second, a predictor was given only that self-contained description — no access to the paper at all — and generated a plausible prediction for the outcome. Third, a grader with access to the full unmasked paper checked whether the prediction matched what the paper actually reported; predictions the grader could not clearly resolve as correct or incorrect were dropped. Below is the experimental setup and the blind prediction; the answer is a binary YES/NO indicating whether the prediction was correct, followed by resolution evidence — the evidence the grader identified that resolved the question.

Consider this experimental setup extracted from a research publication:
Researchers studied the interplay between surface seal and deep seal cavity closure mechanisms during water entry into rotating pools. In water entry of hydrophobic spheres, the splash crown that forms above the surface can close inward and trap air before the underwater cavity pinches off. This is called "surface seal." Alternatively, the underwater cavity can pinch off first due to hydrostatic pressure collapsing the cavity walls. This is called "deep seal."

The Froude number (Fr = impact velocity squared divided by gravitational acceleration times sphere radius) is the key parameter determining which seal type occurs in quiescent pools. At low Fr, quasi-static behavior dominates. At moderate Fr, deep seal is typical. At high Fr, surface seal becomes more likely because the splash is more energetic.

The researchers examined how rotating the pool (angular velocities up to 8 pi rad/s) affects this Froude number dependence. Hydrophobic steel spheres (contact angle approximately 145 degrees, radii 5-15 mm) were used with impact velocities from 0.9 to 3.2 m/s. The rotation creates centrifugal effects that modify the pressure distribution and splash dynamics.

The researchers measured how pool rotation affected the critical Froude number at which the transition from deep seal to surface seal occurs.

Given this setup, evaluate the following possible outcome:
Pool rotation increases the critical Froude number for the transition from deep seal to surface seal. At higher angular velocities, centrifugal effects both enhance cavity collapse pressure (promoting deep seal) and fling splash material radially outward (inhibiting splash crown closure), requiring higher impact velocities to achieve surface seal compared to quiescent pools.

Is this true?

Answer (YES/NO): NO